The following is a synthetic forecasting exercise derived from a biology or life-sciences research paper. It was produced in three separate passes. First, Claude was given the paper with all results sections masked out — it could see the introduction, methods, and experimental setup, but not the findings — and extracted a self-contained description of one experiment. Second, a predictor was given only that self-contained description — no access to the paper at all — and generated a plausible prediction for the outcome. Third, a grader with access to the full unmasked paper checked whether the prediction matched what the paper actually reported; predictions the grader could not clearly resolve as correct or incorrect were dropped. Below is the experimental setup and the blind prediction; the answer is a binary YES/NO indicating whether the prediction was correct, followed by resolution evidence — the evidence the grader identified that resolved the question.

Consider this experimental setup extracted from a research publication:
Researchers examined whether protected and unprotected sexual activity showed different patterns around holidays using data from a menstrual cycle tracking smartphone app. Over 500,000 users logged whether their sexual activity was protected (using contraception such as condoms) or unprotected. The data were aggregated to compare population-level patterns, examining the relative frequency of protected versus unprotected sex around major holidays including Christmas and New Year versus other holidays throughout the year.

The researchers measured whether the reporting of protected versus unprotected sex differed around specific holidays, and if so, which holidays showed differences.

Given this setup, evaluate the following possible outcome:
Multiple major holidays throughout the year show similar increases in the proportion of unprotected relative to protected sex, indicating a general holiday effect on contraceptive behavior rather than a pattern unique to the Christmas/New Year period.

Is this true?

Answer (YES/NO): NO